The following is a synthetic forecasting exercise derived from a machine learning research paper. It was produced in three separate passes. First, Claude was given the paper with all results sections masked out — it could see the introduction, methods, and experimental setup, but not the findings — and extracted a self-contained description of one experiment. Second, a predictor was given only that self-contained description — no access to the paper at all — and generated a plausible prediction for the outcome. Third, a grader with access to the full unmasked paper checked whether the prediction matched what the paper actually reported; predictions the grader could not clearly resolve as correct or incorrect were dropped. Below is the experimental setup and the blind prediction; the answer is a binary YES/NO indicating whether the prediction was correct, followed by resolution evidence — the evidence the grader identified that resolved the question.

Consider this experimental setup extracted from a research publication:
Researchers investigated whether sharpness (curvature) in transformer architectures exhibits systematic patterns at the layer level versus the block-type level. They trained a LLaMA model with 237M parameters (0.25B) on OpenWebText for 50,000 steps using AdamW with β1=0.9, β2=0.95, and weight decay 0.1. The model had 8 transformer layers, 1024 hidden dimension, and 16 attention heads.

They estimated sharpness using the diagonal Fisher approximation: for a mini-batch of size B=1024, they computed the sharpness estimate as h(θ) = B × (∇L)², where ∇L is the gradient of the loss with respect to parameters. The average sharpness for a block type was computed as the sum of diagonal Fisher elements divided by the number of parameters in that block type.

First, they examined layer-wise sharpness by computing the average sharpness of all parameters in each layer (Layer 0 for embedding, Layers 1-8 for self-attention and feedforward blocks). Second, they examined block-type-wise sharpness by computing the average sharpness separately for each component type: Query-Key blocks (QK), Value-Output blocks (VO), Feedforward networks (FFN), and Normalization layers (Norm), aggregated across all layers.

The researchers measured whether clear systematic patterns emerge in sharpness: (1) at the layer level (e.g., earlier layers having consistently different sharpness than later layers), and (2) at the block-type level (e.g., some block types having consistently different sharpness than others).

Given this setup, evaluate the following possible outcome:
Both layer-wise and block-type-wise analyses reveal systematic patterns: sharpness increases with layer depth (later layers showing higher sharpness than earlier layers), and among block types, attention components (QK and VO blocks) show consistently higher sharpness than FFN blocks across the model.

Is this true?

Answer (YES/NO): NO